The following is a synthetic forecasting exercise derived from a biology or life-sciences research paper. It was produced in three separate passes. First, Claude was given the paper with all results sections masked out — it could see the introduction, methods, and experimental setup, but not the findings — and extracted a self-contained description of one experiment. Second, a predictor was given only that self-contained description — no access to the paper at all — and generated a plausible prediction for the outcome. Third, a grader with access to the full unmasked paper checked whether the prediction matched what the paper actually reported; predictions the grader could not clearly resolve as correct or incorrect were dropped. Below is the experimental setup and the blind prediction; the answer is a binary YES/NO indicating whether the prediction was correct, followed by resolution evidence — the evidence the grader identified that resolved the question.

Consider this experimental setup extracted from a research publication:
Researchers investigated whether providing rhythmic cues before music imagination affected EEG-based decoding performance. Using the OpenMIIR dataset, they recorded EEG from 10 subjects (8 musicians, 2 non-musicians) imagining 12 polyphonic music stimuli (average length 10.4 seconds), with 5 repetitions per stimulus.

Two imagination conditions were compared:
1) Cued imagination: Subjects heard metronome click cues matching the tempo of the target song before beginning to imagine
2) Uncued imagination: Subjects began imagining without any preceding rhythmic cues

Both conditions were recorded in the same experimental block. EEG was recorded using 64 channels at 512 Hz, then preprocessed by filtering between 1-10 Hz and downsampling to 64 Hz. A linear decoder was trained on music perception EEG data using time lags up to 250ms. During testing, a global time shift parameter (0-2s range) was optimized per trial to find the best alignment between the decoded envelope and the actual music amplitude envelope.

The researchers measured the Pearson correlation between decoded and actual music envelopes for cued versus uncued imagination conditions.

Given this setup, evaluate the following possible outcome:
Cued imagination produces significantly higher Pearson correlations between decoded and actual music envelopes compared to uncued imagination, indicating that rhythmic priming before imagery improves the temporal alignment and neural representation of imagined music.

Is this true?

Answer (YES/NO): NO